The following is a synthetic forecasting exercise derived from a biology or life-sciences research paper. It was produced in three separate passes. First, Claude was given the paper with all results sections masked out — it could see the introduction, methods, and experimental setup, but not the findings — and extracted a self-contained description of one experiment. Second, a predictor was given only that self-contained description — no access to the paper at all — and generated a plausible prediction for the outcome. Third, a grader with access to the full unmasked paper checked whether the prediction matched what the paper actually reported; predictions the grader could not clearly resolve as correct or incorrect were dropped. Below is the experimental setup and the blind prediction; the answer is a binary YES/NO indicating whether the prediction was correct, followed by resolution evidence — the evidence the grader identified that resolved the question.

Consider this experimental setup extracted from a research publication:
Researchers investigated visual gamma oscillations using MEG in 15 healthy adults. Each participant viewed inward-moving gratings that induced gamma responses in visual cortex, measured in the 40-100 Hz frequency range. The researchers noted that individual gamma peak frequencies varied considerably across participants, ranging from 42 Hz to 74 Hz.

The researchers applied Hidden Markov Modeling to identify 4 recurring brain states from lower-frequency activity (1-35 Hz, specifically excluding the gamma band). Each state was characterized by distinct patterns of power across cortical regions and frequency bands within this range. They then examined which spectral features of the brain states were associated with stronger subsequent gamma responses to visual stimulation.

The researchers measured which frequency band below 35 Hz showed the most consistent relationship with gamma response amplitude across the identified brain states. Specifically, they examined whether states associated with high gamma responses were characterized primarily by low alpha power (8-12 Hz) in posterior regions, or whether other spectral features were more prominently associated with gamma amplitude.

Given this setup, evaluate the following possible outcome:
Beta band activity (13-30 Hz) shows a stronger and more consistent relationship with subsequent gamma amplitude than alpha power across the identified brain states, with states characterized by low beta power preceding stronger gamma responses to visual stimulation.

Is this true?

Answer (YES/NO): NO